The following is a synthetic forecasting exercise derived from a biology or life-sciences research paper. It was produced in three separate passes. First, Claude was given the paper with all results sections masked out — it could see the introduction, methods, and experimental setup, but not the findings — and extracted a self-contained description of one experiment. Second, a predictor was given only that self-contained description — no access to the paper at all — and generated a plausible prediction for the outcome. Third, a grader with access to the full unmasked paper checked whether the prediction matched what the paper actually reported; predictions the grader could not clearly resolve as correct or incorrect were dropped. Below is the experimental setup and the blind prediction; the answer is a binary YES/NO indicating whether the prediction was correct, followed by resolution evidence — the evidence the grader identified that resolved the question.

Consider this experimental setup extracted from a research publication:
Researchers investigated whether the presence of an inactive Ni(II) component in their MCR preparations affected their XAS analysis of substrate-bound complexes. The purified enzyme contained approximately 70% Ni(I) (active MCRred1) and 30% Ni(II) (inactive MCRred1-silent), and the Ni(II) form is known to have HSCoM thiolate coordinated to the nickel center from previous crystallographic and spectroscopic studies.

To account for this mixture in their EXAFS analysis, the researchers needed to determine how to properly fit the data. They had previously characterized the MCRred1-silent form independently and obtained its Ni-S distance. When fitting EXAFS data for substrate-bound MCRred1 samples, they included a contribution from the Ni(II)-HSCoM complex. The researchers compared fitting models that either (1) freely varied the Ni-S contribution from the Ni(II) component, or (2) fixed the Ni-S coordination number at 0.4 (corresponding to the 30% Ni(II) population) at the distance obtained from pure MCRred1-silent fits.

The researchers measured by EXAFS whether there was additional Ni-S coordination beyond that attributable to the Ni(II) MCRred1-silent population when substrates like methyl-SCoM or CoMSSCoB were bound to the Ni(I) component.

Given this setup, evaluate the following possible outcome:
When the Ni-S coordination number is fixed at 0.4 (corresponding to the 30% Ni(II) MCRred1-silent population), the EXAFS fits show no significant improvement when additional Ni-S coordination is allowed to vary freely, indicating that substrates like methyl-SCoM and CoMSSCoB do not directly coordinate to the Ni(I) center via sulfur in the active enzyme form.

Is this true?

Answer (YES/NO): YES